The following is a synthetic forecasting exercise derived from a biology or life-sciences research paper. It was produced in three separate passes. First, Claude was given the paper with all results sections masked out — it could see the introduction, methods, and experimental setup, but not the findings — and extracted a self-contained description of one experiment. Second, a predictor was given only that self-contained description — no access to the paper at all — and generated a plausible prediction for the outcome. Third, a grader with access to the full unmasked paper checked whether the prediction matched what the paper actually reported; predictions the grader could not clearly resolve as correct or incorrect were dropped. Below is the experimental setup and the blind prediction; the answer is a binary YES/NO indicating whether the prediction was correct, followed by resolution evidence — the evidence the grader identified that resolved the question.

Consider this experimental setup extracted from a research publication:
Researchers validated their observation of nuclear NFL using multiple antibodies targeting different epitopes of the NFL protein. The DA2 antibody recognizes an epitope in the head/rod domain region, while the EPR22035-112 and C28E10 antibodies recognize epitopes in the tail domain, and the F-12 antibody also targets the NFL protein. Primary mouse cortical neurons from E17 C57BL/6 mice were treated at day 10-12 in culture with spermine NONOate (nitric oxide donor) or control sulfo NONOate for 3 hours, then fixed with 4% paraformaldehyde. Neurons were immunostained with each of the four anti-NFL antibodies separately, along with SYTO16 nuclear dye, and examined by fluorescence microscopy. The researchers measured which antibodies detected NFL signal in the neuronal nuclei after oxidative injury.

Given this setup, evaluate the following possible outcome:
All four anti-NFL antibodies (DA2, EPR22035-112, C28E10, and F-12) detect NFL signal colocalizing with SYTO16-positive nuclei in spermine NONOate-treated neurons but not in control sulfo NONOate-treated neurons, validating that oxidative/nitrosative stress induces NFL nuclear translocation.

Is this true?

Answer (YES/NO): NO